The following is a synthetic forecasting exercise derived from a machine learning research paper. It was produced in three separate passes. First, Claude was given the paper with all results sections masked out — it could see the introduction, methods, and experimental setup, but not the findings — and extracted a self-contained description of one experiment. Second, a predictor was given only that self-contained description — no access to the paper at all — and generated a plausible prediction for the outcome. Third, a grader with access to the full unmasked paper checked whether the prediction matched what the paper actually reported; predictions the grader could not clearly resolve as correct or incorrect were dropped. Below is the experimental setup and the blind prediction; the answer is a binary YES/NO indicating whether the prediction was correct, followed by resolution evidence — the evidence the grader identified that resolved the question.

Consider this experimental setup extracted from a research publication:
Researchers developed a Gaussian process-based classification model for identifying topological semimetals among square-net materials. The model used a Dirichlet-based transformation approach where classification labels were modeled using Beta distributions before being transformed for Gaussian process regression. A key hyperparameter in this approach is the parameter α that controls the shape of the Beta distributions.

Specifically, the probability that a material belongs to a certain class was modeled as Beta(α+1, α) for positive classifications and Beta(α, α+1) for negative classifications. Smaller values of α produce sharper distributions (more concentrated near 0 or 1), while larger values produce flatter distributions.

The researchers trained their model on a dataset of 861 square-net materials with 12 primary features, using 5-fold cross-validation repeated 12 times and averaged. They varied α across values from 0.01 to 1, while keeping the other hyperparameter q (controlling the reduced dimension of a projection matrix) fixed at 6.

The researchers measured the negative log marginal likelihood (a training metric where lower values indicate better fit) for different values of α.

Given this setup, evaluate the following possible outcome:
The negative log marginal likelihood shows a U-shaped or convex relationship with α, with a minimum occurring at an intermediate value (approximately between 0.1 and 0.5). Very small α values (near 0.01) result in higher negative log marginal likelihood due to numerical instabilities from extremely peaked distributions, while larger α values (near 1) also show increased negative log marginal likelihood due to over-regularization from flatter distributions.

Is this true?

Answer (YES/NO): NO